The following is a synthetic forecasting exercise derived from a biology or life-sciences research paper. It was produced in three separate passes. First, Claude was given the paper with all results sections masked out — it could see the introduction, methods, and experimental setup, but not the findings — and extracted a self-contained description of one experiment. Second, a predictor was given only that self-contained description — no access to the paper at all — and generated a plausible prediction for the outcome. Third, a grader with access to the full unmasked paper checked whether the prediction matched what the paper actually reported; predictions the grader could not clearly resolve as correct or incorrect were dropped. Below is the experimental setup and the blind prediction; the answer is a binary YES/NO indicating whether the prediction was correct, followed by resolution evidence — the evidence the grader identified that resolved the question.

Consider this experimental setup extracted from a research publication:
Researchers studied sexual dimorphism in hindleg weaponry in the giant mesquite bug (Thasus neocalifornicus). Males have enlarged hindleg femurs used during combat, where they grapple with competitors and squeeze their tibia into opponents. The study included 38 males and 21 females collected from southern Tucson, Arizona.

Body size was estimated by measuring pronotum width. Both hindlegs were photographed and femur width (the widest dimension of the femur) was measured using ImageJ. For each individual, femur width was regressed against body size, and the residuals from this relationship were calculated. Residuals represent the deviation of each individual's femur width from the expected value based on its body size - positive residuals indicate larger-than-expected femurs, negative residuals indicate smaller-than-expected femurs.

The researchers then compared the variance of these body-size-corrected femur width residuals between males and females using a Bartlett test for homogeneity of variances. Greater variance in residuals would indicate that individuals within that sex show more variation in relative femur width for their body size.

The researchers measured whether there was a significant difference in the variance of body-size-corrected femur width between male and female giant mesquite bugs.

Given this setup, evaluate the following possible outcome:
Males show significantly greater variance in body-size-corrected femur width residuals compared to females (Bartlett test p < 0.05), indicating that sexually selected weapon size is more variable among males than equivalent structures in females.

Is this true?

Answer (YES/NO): YES